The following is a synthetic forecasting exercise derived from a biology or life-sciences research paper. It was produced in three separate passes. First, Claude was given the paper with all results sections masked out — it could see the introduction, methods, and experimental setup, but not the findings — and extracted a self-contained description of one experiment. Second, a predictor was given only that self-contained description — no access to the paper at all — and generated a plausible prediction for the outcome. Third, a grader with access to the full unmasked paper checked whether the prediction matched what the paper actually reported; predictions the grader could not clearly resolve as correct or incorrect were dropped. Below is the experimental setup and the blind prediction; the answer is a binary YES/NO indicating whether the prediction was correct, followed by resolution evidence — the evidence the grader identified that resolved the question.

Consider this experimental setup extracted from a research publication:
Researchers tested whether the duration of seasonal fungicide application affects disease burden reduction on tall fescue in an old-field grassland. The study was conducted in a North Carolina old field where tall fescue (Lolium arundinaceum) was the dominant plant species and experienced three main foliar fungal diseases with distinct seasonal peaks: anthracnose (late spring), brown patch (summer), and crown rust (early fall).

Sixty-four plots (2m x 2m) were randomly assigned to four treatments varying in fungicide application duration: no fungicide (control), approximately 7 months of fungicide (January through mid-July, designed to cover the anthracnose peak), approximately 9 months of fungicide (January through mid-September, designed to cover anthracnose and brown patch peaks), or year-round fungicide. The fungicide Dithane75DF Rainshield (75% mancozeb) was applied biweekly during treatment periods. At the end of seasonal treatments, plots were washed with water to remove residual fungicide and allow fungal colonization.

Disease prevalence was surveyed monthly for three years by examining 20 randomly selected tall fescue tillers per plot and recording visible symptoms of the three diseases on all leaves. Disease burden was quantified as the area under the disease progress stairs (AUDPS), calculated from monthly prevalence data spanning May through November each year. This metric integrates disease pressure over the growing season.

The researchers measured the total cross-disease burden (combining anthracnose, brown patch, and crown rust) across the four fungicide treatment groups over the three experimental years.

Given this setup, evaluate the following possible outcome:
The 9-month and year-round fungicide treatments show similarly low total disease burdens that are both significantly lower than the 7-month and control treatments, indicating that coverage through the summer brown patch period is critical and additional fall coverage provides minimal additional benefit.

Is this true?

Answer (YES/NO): NO